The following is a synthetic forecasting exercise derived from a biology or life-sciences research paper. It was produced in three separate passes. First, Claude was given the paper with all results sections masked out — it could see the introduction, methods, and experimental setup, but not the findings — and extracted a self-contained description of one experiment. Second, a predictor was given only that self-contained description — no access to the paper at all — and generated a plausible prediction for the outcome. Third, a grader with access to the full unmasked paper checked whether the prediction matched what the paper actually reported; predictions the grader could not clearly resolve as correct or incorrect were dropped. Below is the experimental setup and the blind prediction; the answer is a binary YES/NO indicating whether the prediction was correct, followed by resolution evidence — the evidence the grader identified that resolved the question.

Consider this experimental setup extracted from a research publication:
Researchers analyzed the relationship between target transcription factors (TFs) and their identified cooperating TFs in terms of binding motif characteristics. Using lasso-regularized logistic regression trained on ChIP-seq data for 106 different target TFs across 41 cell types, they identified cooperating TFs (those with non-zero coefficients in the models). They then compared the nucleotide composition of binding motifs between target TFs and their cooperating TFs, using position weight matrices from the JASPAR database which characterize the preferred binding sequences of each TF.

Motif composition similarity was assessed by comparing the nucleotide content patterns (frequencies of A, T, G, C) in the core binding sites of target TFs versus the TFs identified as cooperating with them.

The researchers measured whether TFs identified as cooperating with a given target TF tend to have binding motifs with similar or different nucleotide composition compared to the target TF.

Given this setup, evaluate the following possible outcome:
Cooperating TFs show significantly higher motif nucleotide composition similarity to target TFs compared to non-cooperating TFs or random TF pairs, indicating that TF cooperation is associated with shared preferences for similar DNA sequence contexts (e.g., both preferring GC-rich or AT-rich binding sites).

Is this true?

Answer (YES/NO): YES